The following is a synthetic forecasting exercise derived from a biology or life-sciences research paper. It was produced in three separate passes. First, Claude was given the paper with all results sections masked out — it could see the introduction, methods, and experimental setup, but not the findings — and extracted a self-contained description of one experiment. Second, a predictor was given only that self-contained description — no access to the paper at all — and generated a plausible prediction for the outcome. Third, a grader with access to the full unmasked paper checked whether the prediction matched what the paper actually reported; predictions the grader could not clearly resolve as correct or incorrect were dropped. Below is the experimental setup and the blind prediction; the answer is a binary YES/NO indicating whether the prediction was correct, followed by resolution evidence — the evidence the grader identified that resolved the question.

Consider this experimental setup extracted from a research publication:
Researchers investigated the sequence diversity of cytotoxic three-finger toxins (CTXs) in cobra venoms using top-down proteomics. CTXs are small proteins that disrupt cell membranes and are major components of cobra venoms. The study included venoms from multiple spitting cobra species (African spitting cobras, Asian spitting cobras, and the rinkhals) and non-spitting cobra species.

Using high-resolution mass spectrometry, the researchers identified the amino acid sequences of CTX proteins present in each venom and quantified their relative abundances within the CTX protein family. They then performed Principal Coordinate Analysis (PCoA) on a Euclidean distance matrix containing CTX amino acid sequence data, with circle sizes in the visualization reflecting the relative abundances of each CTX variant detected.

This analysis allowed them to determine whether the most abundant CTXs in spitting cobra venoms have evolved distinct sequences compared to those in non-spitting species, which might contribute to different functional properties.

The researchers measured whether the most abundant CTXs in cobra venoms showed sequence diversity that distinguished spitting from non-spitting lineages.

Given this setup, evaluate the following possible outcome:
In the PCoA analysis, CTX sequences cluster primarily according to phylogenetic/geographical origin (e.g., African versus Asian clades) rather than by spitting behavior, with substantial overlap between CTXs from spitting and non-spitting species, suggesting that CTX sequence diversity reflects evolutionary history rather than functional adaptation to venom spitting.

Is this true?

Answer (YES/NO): NO